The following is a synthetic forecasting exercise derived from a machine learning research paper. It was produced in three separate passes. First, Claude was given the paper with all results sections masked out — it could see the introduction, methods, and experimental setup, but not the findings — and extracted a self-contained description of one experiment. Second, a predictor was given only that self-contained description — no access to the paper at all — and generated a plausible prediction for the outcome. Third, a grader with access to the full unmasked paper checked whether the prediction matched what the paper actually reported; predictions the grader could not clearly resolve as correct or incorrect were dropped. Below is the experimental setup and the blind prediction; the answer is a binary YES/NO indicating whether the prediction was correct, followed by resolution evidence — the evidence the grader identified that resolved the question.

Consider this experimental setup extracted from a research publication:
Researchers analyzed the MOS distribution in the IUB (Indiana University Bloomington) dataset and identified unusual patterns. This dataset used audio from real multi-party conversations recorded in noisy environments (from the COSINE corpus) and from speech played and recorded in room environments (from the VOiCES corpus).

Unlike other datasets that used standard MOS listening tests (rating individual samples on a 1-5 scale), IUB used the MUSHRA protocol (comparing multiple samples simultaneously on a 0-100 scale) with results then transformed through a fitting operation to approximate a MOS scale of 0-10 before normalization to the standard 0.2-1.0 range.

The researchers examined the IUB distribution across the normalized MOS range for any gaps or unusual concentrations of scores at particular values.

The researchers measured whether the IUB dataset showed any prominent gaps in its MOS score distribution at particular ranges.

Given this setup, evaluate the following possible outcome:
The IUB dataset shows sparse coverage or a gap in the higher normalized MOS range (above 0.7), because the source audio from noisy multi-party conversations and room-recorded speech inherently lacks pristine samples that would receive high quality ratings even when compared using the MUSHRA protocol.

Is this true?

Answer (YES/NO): NO